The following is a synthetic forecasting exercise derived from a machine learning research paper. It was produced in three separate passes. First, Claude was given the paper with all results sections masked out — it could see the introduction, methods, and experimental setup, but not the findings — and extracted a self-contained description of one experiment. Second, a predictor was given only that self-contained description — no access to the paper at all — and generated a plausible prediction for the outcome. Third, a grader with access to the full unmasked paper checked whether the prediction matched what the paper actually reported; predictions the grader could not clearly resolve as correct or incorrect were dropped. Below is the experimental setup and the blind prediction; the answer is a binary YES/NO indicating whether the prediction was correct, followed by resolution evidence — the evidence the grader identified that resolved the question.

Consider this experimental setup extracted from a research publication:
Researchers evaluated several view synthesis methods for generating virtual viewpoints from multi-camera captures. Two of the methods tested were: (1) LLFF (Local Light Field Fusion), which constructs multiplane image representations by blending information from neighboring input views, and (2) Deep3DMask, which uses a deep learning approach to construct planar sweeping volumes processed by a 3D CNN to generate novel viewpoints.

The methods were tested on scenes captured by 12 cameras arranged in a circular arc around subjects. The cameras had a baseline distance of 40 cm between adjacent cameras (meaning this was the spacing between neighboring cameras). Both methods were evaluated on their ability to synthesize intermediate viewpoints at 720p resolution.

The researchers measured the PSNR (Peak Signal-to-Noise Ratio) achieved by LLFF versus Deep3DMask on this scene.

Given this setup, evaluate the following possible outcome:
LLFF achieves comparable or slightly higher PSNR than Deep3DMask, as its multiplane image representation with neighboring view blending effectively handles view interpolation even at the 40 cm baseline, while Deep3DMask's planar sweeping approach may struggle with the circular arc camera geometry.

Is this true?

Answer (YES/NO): NO